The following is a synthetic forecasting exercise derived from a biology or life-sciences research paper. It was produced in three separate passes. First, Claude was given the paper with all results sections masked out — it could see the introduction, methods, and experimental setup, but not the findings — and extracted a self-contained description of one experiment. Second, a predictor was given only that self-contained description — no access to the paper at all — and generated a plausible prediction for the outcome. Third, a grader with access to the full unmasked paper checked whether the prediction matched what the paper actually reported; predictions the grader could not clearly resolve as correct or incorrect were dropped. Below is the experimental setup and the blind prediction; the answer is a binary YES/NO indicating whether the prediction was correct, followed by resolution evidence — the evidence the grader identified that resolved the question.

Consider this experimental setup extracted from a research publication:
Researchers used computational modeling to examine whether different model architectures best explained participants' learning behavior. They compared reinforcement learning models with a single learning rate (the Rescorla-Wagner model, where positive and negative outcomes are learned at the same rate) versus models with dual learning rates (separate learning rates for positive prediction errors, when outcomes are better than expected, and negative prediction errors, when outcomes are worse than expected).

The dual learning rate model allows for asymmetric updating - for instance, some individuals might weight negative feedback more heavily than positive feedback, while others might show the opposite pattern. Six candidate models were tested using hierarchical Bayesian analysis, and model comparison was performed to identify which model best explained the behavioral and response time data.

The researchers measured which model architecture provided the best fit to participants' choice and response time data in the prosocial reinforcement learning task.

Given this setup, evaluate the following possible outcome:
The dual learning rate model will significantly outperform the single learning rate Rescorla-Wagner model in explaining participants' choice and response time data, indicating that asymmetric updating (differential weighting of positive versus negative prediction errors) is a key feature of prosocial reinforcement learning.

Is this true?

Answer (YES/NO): YES